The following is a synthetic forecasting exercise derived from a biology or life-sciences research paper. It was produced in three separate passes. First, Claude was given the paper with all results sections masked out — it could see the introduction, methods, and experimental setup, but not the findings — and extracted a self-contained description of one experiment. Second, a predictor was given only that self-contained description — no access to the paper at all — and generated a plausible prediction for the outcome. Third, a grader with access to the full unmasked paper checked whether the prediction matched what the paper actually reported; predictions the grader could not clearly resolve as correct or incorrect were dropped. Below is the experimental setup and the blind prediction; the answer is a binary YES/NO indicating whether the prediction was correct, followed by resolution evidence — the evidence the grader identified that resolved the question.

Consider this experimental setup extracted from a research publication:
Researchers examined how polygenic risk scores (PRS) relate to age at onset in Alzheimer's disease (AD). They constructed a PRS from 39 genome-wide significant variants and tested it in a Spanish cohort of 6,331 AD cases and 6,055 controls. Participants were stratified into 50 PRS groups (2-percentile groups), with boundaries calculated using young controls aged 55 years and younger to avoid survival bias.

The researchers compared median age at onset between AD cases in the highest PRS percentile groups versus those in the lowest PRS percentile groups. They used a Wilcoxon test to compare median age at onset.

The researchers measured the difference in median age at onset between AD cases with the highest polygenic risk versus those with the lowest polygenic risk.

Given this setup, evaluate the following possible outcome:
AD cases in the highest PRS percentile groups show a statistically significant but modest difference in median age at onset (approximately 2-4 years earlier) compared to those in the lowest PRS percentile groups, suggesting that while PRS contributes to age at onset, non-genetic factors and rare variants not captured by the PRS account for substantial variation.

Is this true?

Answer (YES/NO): NO